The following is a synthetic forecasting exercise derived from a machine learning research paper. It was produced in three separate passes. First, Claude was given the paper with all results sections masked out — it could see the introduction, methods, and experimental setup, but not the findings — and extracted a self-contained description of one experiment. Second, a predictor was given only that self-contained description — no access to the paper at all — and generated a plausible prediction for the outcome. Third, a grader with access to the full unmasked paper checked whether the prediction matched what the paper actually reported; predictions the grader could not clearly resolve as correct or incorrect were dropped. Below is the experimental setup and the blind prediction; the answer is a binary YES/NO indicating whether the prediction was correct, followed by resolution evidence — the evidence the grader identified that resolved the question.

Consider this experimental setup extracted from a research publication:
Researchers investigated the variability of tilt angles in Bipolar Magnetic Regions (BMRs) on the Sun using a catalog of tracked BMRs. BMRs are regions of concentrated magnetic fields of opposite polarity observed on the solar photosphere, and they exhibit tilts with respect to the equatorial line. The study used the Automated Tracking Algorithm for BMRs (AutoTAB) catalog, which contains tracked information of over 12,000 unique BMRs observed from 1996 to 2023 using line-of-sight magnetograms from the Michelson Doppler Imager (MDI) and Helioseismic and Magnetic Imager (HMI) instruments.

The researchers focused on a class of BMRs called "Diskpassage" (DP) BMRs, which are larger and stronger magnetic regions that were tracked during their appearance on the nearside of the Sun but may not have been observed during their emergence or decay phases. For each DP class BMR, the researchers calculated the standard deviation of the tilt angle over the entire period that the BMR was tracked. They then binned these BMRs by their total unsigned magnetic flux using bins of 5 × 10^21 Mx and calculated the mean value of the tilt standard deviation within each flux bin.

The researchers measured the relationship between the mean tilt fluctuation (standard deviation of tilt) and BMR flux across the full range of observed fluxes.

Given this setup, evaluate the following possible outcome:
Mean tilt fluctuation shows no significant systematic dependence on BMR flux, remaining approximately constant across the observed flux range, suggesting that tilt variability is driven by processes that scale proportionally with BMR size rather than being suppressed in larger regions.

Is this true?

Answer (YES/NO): NO